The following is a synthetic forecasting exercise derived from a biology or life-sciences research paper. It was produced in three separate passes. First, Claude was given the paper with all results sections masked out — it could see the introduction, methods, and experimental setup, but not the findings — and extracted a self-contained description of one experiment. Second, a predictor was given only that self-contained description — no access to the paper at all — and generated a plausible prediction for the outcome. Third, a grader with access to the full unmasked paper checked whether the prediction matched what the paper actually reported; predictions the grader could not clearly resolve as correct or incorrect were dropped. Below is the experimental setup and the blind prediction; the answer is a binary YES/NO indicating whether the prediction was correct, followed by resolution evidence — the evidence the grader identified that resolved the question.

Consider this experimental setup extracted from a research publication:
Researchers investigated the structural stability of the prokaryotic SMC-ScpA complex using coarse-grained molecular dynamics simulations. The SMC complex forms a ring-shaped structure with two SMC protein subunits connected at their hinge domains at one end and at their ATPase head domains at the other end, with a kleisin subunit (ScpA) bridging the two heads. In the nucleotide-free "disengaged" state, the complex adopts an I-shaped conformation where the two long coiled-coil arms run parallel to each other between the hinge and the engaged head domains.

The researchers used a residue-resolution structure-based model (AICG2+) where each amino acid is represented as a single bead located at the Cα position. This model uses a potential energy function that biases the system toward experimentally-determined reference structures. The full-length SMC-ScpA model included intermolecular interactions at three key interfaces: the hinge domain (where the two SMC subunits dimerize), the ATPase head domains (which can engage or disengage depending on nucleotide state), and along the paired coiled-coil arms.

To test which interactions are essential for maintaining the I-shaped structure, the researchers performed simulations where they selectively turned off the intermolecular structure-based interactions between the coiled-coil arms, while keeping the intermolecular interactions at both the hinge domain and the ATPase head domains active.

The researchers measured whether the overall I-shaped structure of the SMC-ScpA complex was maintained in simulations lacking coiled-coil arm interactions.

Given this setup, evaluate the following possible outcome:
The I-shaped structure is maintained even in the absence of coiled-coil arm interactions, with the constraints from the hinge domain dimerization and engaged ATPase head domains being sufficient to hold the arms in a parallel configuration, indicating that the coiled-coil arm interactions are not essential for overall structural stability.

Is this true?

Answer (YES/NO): YES